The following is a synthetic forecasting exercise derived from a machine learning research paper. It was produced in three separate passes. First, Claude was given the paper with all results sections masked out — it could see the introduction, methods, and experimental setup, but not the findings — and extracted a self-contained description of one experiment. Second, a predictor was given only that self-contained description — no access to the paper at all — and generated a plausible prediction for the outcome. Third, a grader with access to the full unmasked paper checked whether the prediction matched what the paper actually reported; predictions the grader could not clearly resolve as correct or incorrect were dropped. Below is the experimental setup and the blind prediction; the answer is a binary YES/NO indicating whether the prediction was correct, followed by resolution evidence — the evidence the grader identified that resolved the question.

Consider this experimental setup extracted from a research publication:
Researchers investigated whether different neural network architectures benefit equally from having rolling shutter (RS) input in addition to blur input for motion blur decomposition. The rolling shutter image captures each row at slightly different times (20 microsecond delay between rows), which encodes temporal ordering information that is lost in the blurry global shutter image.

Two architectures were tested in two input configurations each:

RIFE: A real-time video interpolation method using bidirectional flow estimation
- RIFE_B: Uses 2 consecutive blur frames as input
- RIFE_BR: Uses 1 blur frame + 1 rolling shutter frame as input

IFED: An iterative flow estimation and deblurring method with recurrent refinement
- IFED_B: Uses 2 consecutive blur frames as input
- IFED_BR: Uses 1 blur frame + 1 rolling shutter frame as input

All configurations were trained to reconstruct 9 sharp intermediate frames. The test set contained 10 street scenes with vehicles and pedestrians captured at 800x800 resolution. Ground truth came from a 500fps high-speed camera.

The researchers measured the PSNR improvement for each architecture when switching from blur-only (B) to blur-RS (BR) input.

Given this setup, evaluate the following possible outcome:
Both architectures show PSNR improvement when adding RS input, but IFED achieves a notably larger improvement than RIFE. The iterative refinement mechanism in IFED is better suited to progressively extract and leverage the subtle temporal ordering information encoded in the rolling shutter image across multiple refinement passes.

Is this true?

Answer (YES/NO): NO